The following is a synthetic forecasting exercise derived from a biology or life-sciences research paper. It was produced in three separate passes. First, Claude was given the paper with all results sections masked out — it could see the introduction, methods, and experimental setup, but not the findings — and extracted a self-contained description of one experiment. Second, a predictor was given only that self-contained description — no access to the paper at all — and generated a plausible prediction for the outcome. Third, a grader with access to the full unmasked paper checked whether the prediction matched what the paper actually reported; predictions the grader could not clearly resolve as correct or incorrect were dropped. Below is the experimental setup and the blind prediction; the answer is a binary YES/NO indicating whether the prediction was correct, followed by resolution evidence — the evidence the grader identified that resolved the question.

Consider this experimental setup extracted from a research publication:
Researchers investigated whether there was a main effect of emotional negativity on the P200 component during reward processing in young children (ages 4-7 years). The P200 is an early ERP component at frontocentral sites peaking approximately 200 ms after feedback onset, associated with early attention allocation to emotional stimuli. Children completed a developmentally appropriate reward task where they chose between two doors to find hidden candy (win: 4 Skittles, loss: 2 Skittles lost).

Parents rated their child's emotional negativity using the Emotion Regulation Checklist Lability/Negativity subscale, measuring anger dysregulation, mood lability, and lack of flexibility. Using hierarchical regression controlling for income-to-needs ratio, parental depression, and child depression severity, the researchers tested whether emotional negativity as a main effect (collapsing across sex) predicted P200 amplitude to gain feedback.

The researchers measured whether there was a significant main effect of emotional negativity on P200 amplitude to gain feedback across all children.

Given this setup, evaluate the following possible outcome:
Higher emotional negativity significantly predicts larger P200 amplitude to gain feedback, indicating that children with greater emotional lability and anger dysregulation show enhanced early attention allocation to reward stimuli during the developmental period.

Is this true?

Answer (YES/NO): NO